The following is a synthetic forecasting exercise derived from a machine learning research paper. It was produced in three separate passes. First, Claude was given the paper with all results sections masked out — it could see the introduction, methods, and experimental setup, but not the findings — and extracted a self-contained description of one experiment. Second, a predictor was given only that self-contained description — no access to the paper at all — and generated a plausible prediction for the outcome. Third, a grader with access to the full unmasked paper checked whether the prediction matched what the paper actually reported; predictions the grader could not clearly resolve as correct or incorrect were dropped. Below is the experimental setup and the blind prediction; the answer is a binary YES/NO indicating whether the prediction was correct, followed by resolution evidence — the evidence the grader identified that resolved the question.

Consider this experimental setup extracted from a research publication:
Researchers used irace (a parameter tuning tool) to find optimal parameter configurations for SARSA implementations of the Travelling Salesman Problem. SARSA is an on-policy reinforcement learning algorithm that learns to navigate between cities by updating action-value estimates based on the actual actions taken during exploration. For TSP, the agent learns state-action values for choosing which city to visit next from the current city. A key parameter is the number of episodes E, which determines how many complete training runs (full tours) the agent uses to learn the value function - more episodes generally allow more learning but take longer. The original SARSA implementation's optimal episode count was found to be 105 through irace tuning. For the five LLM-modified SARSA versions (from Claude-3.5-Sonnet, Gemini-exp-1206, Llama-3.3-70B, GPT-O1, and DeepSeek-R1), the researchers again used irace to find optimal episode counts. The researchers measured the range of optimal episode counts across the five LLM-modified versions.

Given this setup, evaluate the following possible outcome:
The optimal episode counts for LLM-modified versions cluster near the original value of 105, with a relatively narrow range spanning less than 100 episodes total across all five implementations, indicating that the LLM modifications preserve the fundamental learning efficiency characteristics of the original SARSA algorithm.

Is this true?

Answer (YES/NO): NO